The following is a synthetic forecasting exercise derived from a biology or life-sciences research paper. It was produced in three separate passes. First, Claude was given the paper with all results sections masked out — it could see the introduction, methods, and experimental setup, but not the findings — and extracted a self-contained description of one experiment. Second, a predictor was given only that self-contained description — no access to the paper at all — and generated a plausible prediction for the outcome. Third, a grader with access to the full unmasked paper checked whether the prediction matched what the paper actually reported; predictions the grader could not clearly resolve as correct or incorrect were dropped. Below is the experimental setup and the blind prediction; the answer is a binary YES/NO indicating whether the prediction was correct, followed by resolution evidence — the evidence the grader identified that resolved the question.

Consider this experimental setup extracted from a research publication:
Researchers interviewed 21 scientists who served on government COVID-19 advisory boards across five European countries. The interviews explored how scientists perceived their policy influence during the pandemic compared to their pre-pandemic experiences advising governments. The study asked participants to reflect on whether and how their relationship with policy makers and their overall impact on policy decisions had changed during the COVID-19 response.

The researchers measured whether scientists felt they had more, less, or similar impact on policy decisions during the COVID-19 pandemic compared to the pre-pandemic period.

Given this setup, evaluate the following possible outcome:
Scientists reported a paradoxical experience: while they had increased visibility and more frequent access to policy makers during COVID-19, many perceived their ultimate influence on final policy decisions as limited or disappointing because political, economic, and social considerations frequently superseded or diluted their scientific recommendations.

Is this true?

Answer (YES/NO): NO